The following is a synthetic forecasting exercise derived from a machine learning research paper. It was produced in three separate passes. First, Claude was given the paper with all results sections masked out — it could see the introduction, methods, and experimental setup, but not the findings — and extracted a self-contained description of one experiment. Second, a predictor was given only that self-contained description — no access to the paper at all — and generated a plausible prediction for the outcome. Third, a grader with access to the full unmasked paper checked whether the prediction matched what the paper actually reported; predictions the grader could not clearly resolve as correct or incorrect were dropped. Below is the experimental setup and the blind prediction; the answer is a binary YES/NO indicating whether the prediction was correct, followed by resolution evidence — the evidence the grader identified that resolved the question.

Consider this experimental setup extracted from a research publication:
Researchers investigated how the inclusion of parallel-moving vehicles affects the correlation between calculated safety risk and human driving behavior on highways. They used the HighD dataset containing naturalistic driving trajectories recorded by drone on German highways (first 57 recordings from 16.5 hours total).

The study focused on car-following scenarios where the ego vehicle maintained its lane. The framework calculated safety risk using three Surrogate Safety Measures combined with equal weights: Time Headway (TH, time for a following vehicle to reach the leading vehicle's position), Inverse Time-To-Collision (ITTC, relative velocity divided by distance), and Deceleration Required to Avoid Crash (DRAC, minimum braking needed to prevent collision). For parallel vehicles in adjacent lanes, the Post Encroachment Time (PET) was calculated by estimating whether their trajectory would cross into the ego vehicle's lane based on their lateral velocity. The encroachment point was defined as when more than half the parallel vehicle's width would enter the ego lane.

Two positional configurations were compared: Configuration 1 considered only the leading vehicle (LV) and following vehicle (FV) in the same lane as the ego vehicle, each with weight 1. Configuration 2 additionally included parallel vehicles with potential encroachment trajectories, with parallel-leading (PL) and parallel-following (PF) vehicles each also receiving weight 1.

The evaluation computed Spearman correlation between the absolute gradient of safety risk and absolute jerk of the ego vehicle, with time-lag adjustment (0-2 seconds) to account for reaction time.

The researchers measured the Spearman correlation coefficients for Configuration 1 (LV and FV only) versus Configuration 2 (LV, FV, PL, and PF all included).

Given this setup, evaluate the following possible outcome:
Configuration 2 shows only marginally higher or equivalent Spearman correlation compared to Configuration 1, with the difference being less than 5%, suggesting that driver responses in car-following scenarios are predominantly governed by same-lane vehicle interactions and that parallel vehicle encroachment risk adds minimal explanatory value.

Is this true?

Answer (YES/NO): NO